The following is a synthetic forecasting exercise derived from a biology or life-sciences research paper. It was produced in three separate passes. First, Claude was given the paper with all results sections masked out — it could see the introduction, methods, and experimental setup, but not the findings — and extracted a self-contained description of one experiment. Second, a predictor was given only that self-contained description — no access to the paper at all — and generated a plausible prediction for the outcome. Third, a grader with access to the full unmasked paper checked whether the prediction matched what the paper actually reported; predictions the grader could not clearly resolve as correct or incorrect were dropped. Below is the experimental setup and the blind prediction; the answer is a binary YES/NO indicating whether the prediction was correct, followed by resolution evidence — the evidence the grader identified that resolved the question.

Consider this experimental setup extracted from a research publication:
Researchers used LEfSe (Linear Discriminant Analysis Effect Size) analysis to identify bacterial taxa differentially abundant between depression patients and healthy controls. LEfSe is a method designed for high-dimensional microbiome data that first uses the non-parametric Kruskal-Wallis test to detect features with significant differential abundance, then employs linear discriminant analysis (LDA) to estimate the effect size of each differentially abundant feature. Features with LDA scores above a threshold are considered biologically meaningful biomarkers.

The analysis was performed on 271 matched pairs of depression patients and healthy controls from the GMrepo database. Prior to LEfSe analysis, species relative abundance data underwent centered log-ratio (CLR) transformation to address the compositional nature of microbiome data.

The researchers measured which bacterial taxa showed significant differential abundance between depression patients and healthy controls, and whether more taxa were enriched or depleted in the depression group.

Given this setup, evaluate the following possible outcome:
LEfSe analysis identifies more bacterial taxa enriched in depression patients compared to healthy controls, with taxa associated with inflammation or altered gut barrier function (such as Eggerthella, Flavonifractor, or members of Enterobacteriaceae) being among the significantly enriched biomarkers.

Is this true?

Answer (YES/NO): NO